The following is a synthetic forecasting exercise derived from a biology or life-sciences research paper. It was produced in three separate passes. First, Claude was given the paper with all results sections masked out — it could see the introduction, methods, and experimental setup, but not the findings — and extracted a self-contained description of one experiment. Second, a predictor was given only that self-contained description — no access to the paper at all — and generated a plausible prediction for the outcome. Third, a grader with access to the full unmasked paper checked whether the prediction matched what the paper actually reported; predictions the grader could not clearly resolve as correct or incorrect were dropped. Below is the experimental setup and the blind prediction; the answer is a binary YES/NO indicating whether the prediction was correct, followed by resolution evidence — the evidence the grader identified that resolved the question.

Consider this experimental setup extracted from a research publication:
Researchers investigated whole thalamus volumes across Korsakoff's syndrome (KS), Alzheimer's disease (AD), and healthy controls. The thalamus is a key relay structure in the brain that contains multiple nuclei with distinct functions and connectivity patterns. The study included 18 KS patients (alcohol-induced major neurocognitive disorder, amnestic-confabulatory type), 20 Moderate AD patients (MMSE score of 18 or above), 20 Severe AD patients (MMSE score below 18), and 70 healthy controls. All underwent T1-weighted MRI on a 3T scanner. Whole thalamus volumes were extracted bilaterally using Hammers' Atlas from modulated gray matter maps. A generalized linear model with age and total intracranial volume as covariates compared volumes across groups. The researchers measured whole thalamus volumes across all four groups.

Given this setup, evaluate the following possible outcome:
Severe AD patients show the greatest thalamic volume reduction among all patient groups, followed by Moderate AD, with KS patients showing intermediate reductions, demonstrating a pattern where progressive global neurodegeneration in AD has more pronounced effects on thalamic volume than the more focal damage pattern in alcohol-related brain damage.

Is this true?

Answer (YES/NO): NO